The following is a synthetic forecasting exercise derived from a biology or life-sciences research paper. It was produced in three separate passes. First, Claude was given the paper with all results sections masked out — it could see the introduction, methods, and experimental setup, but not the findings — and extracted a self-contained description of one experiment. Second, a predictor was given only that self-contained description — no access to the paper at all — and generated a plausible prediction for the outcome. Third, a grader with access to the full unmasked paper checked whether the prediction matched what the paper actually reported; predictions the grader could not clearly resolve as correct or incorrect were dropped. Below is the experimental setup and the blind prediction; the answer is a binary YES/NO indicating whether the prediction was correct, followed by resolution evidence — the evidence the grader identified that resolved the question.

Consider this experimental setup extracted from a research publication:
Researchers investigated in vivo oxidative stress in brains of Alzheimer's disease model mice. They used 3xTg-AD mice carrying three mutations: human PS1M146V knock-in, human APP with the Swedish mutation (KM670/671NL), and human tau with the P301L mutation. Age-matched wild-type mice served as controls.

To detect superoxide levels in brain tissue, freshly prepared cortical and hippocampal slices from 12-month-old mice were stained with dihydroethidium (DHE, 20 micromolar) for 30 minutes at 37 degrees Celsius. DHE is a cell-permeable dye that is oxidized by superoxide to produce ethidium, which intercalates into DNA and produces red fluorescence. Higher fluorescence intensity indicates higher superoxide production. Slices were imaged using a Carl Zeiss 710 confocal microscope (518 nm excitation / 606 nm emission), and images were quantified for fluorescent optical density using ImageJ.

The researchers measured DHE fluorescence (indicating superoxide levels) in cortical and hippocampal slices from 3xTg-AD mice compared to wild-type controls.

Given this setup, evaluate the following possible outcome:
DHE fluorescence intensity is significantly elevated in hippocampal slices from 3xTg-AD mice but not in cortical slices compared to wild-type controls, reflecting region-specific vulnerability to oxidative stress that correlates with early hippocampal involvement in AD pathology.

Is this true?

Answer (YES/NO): NO